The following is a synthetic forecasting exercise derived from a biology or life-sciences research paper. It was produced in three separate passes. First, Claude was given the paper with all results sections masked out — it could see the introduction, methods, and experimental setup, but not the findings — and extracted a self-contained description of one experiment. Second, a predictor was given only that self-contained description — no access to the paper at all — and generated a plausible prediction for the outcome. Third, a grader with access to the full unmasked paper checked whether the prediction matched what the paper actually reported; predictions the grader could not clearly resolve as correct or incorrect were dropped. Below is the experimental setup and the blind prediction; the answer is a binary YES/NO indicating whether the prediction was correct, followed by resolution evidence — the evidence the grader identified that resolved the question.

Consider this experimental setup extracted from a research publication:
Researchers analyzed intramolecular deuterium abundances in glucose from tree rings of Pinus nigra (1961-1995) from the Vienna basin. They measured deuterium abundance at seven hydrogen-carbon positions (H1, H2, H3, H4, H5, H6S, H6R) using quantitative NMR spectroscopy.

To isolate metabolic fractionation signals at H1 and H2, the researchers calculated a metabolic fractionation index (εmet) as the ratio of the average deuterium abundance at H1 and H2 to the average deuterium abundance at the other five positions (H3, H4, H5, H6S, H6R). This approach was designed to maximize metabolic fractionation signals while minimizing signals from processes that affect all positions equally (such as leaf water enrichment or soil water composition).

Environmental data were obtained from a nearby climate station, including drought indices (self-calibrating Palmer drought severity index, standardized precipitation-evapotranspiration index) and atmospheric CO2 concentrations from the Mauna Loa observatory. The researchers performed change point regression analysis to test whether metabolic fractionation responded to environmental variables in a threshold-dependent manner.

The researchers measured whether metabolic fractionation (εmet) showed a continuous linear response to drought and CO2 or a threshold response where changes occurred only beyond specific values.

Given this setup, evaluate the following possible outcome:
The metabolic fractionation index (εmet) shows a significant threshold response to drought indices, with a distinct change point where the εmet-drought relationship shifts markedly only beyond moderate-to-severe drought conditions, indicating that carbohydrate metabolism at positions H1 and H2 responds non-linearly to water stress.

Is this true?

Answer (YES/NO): NO